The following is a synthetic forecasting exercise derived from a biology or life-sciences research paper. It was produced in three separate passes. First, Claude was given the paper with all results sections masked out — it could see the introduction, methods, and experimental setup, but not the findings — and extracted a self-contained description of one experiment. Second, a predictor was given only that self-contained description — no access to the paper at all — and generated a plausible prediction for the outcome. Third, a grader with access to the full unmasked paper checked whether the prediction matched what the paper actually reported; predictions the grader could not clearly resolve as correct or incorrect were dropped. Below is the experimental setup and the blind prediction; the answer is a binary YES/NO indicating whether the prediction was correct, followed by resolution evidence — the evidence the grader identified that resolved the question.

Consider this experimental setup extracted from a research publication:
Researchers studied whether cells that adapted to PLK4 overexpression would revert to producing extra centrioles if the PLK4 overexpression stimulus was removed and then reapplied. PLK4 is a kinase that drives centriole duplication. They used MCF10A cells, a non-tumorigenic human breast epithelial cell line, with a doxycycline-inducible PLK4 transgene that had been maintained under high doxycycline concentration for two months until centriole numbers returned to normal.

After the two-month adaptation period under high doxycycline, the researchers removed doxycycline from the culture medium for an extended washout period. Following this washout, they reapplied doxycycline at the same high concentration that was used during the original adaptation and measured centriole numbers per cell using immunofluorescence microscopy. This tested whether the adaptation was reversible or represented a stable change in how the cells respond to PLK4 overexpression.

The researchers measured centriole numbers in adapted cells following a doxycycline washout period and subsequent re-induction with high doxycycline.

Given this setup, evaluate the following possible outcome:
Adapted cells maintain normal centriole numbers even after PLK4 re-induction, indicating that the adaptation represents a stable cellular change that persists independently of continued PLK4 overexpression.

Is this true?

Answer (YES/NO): YES